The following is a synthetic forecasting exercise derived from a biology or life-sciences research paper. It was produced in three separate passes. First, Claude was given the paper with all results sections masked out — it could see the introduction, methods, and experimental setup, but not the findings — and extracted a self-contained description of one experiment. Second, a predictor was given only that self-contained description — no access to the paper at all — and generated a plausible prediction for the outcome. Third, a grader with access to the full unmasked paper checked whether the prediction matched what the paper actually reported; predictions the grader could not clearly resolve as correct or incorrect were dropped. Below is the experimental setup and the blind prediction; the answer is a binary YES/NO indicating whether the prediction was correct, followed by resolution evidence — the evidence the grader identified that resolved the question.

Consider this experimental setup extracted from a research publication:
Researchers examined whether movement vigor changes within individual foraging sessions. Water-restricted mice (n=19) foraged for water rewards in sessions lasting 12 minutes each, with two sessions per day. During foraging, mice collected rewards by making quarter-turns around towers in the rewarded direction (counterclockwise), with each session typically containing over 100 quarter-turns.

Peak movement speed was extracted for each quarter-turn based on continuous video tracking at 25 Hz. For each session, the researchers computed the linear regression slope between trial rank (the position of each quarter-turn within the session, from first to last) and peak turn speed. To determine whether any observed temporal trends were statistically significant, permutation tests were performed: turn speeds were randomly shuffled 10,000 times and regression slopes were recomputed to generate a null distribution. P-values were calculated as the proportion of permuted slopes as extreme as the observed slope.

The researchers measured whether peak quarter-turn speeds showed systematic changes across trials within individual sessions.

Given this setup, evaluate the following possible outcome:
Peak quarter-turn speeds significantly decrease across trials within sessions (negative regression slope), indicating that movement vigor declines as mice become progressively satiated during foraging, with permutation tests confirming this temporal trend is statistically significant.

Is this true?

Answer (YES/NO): NO